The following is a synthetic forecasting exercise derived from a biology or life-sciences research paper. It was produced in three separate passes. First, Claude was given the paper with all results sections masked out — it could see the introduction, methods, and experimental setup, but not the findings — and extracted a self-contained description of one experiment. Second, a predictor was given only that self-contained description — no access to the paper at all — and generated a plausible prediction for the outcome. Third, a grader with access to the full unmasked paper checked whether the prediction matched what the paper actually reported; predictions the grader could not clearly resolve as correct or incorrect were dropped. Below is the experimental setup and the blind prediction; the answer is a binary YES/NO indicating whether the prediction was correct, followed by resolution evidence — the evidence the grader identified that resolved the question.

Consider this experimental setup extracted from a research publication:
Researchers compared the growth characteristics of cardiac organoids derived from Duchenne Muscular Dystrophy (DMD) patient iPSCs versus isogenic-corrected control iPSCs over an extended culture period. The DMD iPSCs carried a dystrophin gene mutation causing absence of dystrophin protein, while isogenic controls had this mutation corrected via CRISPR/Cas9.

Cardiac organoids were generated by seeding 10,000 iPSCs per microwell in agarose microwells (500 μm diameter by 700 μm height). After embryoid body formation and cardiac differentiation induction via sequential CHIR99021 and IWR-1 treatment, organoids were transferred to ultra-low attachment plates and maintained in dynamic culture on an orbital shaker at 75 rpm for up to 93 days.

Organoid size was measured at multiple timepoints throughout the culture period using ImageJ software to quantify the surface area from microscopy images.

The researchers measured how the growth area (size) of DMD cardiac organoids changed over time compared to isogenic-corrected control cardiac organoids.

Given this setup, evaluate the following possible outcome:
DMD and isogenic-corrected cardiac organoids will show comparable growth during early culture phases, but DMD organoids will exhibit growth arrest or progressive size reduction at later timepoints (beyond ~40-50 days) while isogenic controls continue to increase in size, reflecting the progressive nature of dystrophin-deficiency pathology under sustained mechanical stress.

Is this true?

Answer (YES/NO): NO